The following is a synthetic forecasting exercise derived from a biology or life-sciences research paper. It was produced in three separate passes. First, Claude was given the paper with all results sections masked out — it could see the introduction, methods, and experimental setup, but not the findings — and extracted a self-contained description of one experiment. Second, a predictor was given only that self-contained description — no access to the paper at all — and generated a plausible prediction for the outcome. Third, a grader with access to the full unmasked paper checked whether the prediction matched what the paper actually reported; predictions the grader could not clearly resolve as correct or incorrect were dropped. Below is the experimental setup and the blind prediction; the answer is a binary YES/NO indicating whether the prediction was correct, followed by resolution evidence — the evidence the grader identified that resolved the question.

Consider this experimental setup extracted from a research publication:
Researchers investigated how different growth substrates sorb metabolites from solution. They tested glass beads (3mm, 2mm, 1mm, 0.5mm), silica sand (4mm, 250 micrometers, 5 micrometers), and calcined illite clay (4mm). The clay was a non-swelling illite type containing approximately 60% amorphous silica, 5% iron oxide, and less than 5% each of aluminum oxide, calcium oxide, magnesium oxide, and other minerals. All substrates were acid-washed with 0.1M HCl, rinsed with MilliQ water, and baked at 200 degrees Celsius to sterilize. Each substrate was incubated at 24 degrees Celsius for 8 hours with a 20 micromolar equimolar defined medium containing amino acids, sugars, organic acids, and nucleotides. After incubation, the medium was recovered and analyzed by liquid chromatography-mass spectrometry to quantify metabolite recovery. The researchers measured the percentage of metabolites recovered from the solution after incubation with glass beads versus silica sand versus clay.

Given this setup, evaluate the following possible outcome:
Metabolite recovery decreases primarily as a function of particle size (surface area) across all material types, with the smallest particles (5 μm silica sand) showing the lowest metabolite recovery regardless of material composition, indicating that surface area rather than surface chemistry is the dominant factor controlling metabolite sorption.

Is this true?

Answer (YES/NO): NO